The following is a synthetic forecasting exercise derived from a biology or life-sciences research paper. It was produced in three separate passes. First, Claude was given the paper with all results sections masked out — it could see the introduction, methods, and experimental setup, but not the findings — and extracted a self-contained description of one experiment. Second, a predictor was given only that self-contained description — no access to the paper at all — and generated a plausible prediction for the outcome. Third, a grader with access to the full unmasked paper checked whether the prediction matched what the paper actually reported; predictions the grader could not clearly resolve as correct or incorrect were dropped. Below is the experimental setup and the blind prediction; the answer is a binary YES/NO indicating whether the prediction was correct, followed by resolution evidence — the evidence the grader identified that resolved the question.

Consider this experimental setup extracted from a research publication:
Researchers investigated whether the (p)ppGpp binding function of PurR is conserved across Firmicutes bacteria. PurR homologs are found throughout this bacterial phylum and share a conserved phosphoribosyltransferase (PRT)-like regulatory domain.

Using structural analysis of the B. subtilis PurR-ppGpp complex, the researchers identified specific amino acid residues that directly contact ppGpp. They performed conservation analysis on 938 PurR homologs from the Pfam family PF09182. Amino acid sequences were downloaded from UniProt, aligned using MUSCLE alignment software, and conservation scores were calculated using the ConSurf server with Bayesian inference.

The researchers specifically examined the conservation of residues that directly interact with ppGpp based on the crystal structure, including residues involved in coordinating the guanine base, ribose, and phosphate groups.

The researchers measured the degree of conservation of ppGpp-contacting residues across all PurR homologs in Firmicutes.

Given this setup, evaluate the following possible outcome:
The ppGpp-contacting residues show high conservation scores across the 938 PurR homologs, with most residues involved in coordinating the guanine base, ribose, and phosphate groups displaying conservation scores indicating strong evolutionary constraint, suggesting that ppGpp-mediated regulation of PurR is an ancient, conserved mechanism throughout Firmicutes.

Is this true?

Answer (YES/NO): YES